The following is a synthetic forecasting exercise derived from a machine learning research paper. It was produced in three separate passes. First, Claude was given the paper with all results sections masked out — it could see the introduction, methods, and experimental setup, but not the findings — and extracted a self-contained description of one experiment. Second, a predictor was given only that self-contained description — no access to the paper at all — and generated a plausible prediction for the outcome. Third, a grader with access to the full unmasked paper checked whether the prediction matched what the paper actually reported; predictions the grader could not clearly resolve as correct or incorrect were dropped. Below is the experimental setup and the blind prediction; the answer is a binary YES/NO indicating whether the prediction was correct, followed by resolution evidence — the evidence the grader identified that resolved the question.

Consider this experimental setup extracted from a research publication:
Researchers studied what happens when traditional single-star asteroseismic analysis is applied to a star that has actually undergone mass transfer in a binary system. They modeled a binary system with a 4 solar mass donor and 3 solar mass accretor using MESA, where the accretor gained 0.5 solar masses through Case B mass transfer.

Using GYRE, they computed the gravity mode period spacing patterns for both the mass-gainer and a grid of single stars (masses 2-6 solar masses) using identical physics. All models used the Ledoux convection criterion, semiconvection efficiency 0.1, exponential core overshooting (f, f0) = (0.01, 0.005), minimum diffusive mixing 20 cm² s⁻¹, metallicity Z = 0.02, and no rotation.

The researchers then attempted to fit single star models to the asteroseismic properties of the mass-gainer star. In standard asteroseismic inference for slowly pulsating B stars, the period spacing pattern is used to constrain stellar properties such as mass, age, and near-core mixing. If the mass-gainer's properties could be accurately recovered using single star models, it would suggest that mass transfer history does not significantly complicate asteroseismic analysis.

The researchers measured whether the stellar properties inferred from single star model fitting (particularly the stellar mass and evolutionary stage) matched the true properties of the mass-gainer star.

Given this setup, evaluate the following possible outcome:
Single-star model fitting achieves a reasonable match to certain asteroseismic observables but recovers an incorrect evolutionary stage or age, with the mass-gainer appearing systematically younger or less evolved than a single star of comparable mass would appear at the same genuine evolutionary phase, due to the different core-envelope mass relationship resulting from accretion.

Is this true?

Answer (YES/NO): YES